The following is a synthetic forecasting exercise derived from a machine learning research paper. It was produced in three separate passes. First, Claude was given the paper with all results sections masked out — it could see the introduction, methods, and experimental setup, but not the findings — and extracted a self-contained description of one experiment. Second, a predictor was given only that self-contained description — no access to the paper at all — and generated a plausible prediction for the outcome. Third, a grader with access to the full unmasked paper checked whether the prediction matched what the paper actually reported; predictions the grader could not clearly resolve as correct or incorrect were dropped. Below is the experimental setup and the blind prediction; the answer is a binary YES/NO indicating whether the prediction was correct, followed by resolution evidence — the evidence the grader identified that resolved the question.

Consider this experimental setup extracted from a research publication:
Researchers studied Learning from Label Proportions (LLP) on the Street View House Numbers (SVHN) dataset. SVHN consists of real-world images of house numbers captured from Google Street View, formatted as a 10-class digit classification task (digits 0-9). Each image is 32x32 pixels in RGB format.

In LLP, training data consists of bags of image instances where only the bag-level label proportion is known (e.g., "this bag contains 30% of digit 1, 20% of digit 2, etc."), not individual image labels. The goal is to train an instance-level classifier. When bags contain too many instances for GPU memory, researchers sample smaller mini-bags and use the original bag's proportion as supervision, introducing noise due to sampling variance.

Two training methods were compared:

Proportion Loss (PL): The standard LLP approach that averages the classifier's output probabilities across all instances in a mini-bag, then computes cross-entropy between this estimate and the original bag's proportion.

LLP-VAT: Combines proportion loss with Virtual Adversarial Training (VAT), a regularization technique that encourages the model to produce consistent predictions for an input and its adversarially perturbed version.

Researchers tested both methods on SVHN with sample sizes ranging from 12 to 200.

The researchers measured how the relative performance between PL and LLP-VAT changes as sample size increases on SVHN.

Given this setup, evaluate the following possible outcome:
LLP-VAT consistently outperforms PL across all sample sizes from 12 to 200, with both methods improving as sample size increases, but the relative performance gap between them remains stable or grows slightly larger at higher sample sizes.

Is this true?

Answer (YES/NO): NO